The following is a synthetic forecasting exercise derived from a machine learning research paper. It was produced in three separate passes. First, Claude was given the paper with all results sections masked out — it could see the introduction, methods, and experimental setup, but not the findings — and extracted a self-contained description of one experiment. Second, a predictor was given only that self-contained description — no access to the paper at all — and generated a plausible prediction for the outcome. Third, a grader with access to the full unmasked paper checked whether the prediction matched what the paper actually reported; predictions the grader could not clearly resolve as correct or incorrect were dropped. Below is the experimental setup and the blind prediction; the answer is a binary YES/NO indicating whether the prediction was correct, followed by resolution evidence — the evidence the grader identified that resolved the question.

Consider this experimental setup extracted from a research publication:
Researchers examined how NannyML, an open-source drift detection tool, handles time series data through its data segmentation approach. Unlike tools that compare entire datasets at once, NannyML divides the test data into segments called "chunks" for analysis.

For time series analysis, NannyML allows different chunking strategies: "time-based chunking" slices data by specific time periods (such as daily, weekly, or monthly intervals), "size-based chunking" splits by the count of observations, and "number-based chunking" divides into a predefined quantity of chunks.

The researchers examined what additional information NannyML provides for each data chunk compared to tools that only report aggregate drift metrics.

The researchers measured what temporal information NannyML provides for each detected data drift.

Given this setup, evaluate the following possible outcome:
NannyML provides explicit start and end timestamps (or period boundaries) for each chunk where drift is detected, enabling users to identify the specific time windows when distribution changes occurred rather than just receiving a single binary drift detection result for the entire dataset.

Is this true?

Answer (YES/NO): YES